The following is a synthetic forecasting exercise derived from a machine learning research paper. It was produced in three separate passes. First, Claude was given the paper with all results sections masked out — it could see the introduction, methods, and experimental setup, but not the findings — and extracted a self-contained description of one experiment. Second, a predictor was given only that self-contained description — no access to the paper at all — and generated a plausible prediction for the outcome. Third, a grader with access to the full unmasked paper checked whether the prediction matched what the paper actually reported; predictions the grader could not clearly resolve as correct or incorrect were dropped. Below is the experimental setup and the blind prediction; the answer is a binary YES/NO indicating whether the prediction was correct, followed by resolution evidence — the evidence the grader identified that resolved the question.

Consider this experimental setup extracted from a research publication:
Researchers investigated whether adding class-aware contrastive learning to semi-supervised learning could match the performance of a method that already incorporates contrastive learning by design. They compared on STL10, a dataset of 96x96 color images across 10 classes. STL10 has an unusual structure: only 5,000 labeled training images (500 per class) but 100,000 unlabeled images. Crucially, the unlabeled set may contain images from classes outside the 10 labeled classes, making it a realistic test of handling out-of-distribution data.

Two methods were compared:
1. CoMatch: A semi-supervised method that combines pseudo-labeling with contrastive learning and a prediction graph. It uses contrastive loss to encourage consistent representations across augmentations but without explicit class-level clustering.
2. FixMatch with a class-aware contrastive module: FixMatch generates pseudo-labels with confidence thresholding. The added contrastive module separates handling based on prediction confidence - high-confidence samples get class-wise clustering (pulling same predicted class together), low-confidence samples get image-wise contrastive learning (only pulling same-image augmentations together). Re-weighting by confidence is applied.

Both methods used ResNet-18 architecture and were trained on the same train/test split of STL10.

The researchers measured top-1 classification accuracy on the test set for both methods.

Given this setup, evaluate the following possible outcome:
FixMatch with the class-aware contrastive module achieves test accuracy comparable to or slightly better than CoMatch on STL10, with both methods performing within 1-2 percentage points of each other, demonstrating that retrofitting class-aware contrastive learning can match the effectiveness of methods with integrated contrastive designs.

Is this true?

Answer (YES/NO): YES